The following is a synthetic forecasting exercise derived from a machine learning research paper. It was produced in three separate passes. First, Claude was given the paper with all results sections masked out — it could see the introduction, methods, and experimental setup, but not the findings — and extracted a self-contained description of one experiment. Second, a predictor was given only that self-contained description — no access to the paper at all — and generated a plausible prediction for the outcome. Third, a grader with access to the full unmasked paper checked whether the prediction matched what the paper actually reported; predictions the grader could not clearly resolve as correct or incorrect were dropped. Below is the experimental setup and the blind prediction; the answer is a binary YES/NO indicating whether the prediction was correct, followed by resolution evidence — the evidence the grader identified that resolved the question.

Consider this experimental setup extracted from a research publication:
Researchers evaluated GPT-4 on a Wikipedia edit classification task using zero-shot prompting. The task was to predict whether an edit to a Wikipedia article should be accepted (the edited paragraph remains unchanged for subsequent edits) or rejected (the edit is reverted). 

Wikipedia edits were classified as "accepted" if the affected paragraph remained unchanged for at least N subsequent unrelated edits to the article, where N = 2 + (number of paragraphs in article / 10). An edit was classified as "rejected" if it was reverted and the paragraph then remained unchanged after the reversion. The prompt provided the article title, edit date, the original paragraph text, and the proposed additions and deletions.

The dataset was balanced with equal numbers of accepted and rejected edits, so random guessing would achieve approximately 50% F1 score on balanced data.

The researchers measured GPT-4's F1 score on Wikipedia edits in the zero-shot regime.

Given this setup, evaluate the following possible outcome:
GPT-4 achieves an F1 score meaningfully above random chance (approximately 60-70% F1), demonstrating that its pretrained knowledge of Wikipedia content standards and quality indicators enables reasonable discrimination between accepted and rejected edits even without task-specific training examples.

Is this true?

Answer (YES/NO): NO